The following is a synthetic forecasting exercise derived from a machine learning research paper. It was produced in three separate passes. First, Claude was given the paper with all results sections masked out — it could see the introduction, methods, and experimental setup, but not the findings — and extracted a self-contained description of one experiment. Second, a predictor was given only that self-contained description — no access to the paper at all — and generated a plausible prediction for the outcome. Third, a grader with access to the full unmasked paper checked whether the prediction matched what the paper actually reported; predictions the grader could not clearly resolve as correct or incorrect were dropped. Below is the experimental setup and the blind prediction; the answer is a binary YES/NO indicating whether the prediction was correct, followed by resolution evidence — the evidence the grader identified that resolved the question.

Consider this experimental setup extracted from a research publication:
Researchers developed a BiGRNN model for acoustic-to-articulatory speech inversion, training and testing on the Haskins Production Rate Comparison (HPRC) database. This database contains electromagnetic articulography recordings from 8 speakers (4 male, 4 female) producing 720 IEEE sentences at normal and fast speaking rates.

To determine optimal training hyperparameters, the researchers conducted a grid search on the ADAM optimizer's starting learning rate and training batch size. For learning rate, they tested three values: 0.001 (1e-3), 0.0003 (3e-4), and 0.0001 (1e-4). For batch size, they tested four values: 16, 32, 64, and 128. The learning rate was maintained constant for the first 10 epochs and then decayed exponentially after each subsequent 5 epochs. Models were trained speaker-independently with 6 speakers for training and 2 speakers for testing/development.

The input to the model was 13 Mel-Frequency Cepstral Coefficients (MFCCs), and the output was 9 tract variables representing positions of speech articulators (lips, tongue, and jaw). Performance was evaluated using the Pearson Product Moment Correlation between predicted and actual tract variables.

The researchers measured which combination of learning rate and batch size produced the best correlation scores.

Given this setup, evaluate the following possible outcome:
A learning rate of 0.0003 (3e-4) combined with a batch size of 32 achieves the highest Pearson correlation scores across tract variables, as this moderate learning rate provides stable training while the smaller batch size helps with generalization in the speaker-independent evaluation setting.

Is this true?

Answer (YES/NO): NO